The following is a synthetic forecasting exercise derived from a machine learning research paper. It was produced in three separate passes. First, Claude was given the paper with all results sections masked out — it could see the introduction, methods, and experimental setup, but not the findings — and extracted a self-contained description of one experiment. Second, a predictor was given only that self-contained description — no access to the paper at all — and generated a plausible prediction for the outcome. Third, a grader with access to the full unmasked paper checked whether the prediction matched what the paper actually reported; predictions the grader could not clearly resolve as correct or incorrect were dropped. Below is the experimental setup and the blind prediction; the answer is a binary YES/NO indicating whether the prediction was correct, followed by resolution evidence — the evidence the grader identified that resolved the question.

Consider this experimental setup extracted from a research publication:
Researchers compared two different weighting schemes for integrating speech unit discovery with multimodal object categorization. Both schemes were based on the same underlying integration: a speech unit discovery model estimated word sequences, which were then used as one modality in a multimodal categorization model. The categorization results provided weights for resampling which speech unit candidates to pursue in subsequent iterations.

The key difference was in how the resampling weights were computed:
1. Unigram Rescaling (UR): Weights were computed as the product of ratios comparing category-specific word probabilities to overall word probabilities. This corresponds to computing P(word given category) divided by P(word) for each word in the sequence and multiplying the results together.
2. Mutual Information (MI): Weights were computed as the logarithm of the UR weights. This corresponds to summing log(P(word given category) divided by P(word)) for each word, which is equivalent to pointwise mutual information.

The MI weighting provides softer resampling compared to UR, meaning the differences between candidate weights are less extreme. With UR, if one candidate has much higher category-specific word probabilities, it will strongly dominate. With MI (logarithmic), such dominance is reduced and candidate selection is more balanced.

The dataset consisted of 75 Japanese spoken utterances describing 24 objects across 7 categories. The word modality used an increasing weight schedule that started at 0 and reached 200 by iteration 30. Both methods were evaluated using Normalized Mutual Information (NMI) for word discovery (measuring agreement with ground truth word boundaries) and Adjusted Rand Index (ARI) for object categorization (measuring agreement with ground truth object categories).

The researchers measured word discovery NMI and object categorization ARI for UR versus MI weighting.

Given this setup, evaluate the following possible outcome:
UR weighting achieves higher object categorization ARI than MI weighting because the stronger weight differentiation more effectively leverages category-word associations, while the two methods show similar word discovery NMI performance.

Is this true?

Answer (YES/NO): YES